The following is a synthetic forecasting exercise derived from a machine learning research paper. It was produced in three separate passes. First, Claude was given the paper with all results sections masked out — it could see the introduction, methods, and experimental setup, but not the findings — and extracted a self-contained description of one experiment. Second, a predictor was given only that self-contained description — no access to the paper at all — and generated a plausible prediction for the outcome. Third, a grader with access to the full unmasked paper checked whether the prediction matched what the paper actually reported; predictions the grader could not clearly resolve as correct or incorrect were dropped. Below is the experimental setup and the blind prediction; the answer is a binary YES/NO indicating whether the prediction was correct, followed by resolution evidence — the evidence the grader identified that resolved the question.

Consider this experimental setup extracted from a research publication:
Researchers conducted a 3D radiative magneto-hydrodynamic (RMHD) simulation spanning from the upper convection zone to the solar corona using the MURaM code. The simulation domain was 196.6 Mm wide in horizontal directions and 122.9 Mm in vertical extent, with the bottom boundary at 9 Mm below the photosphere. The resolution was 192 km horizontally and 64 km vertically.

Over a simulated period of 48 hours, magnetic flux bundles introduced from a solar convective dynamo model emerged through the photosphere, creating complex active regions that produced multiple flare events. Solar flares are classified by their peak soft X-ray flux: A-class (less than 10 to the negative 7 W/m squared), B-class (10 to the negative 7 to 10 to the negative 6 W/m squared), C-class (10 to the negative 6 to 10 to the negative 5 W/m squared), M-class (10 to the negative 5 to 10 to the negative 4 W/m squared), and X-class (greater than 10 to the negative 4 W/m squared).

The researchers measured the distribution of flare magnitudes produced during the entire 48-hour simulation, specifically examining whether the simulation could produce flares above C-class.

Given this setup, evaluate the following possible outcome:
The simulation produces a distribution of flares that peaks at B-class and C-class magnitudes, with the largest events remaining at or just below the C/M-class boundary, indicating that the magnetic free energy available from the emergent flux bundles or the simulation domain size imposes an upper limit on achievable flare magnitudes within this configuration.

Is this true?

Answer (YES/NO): NO